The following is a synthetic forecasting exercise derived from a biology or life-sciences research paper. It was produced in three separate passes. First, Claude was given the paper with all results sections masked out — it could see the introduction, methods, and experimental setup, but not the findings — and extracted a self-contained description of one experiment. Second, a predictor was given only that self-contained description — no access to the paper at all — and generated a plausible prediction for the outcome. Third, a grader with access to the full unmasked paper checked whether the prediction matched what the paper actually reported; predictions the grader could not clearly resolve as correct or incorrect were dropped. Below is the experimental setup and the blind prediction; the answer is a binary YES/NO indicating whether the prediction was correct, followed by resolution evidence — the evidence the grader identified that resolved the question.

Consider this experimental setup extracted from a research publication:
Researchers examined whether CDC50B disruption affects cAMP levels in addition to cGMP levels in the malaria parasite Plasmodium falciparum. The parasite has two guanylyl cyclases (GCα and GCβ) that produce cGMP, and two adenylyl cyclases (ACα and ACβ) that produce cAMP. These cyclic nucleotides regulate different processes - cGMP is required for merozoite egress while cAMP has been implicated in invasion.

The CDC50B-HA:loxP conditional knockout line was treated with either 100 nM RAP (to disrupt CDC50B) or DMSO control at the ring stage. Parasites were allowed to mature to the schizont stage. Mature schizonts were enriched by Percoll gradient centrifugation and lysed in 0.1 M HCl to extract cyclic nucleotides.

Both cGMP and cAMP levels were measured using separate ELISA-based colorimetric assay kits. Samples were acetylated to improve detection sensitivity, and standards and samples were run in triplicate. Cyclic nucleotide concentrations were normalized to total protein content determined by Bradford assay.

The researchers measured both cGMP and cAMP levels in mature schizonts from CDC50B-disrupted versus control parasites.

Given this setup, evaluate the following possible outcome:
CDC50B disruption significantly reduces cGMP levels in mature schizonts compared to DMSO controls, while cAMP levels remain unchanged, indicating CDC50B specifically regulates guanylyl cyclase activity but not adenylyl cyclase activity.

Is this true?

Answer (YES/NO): YES